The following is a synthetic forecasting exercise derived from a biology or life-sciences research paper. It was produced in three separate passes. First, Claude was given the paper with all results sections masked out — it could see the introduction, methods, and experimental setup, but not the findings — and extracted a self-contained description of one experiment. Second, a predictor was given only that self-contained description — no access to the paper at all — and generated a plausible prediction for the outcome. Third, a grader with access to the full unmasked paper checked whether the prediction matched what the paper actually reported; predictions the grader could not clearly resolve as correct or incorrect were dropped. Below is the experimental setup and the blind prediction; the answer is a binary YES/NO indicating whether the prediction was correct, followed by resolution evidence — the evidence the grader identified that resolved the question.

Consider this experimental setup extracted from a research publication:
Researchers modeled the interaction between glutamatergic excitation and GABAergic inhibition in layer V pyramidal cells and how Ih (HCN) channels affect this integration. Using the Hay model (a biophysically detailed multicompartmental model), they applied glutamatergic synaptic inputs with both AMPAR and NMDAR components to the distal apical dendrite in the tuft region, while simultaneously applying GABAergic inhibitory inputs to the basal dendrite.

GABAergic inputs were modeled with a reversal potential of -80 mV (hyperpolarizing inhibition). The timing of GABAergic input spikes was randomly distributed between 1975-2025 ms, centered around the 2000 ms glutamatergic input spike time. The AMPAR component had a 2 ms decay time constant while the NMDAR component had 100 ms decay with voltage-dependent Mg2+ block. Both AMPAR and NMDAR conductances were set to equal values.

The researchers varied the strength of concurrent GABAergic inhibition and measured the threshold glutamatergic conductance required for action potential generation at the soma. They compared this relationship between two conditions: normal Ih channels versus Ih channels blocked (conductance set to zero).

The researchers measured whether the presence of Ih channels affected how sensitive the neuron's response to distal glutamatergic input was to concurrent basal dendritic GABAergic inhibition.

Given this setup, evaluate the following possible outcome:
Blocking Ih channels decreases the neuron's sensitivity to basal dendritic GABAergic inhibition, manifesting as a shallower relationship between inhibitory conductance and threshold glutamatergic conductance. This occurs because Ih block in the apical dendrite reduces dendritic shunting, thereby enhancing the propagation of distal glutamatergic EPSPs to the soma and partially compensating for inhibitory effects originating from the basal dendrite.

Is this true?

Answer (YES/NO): YES